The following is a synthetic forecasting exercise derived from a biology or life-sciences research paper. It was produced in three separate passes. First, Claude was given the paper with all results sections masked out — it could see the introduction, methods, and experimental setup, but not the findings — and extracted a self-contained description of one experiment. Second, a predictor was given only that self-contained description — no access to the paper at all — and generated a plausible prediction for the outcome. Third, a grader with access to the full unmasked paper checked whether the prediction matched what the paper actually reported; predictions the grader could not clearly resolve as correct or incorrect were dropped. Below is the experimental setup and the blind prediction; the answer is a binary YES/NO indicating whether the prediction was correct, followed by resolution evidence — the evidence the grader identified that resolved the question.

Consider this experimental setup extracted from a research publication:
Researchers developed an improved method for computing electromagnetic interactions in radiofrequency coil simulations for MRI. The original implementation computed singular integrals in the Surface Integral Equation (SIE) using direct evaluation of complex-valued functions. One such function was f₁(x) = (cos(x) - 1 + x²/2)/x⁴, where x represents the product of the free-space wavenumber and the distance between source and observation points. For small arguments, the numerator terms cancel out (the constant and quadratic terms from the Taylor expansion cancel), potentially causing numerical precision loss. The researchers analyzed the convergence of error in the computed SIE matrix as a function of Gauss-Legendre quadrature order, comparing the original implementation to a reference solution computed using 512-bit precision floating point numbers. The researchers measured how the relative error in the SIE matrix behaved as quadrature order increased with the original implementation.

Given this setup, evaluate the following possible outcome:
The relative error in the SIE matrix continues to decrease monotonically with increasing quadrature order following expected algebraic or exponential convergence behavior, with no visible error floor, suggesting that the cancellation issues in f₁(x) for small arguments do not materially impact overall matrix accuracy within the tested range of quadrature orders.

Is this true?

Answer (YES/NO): NO